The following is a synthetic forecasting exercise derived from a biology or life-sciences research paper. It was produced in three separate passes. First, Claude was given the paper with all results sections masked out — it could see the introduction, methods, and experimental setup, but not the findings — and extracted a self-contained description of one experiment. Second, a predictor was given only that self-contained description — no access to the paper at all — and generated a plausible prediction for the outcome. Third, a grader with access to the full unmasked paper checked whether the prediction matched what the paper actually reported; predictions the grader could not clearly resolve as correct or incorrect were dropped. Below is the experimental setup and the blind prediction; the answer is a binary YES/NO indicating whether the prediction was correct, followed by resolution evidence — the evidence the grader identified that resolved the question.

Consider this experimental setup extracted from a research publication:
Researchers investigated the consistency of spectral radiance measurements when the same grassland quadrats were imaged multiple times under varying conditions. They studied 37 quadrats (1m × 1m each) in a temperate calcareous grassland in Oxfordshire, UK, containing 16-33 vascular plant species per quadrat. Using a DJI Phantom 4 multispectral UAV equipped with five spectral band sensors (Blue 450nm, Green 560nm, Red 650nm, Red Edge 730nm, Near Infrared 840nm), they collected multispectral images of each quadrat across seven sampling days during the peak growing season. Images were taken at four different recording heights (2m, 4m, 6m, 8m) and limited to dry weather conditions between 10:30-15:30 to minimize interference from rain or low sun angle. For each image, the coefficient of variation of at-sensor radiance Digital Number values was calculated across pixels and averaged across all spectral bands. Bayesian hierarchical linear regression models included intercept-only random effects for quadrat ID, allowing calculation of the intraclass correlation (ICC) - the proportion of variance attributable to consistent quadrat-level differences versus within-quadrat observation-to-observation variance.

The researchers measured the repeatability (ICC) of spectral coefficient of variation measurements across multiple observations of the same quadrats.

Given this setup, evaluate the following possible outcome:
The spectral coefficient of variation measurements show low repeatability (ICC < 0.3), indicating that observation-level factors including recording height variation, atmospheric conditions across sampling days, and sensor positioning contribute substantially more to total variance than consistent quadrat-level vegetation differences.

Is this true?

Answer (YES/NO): NO